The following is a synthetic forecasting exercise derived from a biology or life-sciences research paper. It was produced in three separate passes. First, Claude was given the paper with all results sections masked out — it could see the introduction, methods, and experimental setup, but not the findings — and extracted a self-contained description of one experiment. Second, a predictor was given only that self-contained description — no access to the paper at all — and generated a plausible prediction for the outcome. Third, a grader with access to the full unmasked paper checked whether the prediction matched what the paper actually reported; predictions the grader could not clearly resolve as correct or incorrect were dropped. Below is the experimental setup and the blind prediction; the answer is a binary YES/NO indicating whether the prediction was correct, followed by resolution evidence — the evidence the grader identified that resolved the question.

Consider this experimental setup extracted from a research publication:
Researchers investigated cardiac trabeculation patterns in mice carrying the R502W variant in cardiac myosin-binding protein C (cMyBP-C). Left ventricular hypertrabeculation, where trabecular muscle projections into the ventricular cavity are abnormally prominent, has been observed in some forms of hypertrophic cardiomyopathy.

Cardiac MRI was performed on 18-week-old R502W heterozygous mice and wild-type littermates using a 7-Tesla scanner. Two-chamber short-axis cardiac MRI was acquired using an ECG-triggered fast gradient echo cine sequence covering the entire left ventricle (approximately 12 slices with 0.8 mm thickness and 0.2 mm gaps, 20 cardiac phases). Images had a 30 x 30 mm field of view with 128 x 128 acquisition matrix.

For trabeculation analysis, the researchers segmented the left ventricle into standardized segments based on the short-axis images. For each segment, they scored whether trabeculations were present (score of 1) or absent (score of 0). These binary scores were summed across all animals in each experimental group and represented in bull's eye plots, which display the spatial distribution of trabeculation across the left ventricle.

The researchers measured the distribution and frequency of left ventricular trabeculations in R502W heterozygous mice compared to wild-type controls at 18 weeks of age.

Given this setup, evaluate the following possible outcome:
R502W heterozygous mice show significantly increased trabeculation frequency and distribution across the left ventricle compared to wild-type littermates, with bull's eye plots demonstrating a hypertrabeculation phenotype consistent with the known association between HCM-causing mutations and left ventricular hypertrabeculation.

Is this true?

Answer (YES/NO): NO